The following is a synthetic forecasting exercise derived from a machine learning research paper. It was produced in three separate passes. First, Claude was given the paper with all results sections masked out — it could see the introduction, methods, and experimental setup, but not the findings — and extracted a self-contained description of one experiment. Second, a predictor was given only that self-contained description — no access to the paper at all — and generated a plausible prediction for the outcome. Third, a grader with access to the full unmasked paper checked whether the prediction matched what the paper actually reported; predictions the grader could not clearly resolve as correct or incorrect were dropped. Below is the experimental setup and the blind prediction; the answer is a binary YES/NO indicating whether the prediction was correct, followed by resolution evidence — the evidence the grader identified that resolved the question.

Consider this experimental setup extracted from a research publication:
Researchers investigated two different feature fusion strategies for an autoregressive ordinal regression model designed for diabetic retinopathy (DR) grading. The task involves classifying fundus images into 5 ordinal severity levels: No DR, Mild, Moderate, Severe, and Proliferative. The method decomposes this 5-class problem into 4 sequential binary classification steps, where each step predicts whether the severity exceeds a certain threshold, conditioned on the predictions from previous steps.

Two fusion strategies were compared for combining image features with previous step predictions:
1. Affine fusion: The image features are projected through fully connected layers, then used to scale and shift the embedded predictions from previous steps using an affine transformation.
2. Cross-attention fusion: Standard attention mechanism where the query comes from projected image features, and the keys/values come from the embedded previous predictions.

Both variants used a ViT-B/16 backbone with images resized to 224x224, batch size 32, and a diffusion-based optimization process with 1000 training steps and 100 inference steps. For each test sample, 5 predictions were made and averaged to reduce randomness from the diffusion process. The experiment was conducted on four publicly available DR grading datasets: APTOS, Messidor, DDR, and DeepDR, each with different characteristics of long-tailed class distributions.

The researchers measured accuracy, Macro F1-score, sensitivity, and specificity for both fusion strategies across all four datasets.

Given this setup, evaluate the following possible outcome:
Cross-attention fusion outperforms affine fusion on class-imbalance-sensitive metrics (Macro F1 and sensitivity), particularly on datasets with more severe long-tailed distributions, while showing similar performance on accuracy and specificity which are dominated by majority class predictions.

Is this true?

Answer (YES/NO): NO